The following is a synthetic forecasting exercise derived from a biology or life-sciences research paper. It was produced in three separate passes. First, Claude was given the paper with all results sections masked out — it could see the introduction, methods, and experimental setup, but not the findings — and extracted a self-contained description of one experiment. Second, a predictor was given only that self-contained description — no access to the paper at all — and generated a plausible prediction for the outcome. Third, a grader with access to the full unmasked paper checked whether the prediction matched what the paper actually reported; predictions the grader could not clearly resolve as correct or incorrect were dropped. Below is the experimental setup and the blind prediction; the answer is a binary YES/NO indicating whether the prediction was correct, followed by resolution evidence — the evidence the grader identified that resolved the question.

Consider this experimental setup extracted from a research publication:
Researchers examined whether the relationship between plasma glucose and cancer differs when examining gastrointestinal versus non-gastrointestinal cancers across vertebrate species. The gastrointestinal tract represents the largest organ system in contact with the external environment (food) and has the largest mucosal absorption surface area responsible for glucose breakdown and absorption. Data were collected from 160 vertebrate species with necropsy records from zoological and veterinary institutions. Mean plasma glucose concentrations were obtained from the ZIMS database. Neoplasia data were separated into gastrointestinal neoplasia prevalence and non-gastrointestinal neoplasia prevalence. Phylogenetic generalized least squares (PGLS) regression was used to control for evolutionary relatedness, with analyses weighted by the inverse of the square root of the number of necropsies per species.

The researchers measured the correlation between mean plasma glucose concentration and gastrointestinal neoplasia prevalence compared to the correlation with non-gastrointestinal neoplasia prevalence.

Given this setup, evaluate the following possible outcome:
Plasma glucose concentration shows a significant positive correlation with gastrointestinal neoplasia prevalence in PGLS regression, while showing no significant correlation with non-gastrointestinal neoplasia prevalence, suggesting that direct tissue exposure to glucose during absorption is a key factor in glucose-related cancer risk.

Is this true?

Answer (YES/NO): NO